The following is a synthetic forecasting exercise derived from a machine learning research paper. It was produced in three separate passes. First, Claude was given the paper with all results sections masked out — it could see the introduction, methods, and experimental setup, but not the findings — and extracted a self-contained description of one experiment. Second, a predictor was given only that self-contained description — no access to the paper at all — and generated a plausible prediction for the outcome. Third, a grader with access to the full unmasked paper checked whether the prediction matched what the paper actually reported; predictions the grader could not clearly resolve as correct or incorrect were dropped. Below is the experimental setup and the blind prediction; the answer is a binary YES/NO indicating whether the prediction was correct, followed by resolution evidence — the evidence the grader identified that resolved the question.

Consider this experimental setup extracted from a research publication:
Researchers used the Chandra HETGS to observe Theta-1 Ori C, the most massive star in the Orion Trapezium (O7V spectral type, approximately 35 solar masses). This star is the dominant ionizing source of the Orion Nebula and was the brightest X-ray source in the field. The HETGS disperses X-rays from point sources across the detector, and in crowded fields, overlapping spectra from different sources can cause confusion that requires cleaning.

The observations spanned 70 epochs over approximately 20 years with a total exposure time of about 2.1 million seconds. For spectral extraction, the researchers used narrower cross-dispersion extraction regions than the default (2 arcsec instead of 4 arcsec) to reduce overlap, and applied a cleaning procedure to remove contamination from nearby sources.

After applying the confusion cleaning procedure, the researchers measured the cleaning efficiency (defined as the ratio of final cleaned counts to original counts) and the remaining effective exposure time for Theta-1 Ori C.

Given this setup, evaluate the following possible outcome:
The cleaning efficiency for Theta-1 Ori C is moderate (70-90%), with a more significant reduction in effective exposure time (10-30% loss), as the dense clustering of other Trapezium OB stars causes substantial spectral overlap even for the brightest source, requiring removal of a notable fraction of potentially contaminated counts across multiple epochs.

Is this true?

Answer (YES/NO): NO